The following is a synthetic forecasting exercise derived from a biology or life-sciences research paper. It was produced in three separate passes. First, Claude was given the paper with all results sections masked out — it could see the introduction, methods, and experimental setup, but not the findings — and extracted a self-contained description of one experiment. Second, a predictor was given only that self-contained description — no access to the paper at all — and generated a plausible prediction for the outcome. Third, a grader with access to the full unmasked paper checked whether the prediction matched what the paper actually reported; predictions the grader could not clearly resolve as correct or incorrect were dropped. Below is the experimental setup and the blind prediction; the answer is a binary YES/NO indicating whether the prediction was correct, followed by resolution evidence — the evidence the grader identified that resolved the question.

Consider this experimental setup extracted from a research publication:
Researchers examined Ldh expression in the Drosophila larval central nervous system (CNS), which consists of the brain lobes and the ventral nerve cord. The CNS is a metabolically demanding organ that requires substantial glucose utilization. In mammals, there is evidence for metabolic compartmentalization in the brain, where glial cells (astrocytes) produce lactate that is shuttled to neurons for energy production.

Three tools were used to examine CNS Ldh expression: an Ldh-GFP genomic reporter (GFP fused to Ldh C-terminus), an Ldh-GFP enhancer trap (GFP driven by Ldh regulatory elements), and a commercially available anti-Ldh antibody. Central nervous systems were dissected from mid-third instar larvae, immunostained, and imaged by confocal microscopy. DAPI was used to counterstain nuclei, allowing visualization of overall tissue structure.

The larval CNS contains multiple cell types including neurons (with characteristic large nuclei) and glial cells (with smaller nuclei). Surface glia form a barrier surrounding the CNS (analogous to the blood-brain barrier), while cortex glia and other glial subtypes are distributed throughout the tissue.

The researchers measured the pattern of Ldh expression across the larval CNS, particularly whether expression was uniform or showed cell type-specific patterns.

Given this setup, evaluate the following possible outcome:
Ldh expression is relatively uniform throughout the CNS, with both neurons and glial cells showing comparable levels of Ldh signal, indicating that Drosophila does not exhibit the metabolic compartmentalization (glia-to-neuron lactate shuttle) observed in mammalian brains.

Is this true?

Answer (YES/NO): NO